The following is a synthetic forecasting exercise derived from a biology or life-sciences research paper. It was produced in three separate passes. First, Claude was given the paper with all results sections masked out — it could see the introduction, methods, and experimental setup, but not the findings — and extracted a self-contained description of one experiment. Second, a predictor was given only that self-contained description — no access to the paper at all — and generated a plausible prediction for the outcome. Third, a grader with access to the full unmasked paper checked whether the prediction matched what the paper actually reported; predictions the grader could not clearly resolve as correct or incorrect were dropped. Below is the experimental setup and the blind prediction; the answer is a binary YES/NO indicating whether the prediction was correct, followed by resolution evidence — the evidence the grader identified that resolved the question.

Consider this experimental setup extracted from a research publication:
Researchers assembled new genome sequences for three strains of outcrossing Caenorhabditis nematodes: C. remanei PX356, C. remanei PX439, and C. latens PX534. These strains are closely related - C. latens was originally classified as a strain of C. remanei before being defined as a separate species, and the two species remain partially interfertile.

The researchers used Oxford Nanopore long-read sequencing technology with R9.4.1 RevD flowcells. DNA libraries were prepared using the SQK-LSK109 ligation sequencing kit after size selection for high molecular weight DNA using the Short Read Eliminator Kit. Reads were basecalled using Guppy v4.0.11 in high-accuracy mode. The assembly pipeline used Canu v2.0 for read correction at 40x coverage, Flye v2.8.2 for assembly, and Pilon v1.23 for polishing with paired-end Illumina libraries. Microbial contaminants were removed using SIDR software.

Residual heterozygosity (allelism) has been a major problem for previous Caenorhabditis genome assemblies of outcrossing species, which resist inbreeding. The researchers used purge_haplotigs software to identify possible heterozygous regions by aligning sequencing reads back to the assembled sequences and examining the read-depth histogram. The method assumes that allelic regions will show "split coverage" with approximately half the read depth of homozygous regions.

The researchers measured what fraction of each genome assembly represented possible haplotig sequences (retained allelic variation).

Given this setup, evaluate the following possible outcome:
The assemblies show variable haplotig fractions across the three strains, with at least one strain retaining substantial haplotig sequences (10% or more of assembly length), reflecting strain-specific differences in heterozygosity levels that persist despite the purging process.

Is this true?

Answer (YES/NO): NO